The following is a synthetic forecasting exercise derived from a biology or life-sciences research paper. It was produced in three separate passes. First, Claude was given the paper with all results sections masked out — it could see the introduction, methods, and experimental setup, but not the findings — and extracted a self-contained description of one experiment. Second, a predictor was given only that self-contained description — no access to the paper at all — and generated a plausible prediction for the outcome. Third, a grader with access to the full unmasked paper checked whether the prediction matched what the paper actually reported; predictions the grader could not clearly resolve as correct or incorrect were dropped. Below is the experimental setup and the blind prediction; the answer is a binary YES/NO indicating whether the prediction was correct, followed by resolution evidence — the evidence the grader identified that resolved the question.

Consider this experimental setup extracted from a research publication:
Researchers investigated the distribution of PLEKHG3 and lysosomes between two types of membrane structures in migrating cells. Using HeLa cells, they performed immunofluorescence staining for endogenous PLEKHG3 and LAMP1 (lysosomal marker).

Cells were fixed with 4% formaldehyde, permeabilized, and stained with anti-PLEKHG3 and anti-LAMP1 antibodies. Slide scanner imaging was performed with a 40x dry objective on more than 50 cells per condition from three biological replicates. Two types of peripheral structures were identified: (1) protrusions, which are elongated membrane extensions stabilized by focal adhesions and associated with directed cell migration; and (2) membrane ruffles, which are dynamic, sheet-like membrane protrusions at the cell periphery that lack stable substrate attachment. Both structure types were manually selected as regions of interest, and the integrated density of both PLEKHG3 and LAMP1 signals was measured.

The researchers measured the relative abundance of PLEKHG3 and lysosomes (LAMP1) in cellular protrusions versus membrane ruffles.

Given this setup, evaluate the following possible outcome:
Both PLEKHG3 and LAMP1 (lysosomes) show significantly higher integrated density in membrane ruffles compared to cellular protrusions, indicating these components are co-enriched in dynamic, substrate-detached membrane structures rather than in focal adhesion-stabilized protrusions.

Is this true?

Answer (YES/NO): NO